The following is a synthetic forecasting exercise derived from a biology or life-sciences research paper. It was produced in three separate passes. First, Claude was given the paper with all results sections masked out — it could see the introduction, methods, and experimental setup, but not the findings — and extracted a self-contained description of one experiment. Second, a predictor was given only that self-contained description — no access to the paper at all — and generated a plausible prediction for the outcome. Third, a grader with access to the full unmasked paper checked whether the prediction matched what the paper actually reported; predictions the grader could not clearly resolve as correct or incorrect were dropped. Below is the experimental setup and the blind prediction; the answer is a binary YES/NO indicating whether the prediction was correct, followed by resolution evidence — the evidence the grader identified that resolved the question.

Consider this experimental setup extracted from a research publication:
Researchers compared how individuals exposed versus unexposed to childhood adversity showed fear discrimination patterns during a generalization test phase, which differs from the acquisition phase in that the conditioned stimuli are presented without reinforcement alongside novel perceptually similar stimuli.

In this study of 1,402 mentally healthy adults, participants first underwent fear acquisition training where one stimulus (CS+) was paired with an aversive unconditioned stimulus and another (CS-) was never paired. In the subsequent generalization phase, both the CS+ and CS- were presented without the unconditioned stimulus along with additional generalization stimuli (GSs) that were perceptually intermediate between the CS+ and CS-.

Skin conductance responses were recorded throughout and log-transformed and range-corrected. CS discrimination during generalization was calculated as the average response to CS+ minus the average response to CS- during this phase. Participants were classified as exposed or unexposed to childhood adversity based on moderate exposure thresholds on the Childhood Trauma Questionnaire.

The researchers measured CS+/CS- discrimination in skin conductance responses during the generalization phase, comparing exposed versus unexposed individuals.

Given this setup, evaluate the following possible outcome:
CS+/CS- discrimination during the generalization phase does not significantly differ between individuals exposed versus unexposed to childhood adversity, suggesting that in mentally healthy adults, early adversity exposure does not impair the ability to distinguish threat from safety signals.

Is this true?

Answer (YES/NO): NO